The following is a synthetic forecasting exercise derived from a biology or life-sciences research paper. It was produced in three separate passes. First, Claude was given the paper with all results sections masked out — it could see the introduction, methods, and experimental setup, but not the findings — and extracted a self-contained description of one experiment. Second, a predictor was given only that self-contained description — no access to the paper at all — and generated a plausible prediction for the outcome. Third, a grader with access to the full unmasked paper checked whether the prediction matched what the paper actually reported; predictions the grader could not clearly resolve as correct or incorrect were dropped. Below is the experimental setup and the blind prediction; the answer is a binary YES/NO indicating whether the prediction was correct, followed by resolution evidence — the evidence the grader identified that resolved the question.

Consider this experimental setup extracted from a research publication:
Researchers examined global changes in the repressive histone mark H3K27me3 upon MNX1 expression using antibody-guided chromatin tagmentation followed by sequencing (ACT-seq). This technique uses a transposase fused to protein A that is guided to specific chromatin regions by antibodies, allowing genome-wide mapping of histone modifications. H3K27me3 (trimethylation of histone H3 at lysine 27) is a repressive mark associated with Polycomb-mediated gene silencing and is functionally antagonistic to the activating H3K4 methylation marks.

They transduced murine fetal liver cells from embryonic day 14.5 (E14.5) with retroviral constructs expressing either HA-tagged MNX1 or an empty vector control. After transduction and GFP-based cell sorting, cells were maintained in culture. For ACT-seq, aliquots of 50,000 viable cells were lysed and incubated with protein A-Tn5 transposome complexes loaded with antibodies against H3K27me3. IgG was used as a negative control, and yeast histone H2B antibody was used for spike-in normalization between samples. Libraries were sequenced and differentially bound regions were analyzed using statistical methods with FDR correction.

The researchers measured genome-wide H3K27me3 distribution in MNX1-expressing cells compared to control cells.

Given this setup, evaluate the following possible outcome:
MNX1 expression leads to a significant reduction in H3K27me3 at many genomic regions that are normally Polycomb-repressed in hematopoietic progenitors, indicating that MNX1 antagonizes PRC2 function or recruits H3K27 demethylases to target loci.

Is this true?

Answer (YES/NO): YES